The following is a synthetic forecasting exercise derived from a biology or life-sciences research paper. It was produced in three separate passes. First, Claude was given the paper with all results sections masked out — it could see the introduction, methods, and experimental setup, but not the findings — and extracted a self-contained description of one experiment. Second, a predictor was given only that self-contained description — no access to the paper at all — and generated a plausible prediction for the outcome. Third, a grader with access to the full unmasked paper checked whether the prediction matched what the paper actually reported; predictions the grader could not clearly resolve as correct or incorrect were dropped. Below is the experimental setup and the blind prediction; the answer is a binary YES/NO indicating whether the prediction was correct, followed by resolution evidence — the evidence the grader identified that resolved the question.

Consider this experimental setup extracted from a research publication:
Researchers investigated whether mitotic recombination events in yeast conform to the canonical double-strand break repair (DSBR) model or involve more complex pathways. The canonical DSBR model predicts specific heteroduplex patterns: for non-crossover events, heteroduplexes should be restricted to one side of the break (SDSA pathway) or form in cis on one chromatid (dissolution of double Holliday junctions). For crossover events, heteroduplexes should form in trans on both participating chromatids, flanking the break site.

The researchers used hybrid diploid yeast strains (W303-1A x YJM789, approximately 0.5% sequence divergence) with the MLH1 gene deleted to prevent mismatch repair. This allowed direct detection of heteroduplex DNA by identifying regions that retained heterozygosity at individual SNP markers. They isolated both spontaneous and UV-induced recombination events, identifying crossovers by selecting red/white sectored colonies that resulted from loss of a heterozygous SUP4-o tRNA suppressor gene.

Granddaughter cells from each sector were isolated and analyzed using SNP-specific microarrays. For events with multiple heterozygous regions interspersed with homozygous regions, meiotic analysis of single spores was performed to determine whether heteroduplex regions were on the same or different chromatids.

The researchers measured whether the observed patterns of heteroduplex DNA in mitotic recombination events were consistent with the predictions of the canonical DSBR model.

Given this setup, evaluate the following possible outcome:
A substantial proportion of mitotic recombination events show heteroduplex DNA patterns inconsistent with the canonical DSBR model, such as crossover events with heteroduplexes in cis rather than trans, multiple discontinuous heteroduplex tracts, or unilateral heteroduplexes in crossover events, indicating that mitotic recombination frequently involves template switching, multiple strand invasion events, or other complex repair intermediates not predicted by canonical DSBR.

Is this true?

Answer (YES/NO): YES